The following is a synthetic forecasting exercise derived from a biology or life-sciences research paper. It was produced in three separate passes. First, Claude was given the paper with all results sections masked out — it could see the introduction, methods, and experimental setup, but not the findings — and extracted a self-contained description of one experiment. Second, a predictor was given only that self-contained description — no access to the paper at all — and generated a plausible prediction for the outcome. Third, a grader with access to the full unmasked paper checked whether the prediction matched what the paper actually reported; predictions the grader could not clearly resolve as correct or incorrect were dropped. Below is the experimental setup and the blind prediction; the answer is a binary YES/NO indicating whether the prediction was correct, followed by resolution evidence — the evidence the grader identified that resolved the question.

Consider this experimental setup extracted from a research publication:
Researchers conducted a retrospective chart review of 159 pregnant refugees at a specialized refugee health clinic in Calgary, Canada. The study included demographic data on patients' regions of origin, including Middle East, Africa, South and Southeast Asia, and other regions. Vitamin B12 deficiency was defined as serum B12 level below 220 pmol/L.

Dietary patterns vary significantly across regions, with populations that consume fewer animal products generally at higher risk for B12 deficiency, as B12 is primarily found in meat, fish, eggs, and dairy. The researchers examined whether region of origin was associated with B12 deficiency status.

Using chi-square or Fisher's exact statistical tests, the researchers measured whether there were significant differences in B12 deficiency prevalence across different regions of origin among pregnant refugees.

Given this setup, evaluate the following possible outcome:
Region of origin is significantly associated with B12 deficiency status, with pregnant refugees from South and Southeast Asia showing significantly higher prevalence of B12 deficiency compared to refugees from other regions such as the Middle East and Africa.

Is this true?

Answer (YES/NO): NO